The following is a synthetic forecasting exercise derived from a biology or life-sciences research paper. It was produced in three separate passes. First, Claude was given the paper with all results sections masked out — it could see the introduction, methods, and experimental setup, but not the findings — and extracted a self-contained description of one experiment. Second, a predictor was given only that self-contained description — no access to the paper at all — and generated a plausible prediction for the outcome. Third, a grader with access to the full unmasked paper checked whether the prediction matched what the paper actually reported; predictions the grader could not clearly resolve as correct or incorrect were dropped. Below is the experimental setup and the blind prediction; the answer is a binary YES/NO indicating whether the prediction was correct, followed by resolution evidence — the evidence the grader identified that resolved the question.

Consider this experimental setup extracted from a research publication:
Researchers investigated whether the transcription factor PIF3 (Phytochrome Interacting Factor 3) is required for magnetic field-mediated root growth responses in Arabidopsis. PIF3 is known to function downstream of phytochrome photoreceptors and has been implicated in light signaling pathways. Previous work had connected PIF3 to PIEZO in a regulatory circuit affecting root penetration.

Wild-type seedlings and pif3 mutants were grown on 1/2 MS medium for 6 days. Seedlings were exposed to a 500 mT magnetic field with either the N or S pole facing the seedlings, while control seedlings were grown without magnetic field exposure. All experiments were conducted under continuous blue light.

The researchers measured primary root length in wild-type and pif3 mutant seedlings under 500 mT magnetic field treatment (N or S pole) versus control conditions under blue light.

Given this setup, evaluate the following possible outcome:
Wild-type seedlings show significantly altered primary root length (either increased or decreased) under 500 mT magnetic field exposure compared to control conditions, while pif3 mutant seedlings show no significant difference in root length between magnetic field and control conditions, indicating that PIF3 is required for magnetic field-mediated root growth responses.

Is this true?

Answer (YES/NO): NO